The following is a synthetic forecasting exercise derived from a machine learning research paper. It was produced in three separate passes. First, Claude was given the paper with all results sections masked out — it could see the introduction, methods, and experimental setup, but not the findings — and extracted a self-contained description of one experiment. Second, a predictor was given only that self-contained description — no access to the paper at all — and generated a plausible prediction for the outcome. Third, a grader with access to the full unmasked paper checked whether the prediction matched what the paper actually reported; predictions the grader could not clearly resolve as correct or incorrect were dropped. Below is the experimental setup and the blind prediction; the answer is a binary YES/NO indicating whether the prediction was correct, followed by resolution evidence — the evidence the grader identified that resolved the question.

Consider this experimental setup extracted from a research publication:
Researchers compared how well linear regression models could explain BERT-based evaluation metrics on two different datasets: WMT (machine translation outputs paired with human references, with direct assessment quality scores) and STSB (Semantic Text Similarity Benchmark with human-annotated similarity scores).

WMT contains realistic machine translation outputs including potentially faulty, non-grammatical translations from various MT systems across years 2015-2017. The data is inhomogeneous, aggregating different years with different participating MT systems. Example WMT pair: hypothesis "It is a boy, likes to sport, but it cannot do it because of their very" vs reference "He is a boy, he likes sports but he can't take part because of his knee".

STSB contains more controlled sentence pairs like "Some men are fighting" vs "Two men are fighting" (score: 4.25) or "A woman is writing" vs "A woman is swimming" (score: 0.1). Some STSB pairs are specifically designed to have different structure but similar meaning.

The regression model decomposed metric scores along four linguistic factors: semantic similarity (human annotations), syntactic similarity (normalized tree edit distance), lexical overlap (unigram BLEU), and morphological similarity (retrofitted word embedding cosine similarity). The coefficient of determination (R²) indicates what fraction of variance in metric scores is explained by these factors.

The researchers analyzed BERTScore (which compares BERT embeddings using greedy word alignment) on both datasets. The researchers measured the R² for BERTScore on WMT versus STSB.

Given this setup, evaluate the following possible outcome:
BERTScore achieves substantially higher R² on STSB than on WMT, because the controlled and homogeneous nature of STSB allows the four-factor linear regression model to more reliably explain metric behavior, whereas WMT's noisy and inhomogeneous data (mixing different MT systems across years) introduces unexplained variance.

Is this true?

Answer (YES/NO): YES